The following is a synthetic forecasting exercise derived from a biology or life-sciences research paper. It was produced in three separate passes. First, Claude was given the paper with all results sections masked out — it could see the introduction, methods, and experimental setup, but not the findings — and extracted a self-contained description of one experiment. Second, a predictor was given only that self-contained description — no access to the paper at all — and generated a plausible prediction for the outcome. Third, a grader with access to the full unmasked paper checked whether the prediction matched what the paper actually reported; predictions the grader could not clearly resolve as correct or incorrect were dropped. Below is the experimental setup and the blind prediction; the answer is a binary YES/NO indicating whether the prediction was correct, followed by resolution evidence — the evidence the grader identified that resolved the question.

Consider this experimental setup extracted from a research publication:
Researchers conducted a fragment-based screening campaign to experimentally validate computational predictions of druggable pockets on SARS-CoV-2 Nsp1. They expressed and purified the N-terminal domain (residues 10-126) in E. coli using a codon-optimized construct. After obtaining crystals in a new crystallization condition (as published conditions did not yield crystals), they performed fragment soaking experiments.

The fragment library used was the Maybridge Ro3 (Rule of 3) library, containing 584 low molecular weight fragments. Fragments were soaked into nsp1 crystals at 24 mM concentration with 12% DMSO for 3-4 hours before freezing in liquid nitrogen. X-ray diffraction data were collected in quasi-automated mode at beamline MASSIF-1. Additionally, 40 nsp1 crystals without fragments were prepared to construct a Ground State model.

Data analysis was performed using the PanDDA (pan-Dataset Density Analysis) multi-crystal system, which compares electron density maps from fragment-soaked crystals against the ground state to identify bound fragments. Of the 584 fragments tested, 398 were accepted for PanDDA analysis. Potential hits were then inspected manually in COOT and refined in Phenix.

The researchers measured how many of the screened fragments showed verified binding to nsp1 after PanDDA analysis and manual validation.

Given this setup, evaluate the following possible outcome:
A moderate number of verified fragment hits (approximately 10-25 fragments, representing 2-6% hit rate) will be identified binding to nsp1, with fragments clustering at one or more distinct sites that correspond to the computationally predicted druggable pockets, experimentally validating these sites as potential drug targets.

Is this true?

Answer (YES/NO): NO